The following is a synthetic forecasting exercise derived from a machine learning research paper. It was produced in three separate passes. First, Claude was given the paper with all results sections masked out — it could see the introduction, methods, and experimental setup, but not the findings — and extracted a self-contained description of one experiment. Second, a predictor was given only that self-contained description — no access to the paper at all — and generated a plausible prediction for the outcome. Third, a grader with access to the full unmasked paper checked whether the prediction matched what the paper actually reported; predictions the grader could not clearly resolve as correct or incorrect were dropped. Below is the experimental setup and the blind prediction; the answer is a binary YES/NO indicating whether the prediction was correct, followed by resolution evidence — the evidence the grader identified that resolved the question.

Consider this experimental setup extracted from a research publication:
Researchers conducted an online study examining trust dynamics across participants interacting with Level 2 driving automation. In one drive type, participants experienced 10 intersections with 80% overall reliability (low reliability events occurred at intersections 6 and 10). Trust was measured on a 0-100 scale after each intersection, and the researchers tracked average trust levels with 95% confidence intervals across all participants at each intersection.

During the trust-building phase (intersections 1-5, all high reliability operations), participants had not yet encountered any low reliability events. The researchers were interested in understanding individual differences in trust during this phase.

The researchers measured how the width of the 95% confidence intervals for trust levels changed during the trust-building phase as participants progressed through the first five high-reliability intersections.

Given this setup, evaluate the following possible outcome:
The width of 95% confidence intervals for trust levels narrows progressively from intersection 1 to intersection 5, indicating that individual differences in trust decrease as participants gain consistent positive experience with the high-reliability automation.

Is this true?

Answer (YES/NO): YES